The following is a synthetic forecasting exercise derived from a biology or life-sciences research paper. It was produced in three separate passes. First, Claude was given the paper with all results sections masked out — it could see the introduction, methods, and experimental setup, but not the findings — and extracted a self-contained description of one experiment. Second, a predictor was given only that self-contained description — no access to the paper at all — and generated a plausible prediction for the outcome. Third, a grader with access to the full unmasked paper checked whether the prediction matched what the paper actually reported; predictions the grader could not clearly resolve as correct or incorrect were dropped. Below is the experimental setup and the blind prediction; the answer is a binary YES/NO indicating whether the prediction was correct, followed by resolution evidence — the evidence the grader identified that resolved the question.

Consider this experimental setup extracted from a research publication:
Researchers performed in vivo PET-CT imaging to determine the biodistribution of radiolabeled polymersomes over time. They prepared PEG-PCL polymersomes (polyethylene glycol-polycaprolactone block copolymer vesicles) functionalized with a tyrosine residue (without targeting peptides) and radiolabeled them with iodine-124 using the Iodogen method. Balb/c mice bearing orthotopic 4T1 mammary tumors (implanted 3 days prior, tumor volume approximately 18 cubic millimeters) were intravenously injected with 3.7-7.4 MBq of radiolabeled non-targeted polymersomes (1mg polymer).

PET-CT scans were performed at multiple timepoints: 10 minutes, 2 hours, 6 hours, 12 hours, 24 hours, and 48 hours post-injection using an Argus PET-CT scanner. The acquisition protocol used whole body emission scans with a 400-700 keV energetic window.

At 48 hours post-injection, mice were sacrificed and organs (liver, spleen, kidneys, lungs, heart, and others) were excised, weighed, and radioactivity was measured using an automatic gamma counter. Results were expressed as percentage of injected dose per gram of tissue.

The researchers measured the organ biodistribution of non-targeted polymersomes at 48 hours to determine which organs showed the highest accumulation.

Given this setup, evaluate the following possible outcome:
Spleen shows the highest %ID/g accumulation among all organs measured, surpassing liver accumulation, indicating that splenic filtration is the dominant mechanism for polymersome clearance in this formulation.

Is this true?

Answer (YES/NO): YES